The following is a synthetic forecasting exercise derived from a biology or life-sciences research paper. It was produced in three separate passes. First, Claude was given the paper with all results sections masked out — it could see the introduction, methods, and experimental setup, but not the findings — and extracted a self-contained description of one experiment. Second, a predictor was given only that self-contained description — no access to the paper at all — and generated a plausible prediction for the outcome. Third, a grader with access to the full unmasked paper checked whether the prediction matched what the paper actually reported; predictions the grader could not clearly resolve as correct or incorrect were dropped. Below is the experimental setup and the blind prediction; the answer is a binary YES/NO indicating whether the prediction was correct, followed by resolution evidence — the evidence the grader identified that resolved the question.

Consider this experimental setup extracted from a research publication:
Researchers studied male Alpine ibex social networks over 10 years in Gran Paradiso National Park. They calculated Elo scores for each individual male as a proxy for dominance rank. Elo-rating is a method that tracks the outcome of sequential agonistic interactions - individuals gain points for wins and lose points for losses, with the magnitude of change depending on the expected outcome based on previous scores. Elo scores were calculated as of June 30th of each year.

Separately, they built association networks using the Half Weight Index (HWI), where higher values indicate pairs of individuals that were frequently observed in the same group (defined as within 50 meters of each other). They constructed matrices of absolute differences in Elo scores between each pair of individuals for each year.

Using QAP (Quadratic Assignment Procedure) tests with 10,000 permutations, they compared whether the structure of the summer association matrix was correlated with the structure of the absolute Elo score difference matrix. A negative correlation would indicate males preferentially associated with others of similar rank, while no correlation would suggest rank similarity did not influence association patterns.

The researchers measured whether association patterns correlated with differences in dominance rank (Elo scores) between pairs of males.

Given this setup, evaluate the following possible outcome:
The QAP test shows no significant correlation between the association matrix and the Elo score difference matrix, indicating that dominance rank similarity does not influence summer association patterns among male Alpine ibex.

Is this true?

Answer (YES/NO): YES